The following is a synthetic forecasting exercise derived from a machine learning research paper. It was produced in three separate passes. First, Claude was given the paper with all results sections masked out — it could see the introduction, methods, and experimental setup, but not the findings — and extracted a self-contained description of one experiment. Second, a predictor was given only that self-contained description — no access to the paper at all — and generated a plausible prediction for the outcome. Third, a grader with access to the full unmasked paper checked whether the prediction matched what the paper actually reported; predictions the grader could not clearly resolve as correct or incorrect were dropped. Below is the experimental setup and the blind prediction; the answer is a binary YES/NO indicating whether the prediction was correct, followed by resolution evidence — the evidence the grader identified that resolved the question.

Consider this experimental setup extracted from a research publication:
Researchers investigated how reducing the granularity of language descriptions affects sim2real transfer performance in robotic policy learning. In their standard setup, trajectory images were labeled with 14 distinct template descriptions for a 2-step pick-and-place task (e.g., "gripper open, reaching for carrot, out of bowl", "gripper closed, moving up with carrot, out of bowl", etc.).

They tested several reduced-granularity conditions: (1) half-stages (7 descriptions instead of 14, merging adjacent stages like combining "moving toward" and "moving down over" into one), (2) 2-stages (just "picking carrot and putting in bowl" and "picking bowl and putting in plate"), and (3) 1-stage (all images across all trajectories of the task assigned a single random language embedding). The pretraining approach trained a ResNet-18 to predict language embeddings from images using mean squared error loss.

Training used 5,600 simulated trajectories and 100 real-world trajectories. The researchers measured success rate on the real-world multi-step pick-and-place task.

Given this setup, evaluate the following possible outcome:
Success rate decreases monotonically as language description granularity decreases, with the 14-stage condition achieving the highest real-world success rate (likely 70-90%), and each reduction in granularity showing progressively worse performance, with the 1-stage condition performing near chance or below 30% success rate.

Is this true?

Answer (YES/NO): NO